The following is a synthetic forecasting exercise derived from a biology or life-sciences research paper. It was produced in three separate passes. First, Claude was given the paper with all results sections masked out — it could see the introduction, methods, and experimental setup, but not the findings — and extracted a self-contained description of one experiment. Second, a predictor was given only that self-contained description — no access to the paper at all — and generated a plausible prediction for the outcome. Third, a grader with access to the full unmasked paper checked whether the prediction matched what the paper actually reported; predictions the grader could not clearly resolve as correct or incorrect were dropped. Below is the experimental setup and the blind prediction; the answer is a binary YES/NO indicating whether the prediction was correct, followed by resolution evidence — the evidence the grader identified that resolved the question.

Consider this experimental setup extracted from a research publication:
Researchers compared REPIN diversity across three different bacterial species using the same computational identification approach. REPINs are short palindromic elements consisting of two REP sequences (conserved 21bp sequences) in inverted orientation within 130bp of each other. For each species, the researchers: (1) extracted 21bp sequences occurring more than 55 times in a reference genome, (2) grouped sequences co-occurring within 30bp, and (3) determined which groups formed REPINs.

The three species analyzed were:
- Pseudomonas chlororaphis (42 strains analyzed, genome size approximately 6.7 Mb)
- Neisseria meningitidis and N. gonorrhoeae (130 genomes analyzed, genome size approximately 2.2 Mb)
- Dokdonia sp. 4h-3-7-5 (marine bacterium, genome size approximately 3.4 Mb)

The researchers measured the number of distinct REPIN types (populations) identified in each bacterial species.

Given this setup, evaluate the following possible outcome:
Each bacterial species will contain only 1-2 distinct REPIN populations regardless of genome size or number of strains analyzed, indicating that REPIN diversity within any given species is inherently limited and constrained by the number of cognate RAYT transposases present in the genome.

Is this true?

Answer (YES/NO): NO